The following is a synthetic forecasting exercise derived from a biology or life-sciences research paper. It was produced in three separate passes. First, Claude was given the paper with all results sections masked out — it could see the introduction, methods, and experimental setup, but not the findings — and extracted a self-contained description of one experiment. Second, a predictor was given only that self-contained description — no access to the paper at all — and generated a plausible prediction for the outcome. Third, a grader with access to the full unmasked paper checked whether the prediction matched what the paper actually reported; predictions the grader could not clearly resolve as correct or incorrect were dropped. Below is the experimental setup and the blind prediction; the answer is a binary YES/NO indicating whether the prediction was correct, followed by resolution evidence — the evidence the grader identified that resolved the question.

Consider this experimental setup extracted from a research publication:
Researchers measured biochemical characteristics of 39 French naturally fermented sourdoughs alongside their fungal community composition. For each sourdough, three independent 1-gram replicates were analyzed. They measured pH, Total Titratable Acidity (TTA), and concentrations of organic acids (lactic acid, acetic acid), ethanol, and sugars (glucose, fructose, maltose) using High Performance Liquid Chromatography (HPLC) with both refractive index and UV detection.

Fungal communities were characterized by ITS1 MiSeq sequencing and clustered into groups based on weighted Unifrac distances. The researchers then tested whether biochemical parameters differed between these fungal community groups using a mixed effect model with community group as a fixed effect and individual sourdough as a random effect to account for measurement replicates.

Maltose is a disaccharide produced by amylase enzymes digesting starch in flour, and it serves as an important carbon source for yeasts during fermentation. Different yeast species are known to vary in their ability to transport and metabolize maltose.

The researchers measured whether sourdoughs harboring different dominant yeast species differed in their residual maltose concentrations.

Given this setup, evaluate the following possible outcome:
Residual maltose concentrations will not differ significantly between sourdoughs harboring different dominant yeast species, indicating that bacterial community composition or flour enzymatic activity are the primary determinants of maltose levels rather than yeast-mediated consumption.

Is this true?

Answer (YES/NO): YES